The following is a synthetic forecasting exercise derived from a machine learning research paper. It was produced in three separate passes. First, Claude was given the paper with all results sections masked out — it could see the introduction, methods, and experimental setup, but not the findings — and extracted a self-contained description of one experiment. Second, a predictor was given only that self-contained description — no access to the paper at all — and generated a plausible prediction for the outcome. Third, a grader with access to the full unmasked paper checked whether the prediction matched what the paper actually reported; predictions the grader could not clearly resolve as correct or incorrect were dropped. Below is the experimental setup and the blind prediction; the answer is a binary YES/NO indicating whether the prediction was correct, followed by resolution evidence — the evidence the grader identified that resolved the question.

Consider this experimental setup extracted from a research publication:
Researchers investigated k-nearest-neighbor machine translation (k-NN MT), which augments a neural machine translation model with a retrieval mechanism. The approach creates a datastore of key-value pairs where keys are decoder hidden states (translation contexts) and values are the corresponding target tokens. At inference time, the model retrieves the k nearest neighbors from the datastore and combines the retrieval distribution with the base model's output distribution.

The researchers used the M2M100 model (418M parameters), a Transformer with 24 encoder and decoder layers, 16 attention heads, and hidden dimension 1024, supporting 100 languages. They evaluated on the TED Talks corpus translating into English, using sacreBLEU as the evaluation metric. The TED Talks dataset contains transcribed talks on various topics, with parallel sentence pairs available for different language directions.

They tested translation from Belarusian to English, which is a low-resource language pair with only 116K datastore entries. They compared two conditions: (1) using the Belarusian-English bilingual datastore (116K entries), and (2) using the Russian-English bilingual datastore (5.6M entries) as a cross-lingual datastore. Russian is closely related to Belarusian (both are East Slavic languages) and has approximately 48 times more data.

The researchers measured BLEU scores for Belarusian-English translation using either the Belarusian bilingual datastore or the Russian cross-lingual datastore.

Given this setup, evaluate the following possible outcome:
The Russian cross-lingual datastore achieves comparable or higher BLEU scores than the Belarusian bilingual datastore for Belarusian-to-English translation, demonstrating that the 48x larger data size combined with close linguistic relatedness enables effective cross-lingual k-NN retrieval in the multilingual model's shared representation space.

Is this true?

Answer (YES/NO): YES